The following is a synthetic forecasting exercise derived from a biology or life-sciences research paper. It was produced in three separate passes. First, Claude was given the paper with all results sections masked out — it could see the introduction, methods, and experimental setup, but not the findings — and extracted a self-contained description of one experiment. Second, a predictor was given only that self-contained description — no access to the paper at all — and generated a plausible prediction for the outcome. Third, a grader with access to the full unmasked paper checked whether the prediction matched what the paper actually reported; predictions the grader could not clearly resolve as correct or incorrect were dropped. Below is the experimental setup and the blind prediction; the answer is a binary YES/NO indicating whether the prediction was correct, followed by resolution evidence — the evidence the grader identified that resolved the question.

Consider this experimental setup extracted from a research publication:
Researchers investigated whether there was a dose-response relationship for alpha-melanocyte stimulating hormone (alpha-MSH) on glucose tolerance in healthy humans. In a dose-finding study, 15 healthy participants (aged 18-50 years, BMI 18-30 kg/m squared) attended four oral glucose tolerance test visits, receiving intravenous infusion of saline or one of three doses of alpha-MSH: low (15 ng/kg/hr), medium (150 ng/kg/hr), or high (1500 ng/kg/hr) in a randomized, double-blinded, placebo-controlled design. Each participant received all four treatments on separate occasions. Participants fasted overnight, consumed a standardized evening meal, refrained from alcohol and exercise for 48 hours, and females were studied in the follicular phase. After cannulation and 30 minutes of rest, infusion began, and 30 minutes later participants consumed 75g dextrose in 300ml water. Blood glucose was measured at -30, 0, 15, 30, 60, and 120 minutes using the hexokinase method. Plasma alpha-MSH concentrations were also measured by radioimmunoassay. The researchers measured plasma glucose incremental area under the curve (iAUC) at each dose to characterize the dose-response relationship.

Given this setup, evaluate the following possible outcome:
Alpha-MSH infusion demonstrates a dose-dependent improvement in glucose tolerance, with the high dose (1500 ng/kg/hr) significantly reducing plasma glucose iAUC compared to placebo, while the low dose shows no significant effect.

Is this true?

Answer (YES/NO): NO